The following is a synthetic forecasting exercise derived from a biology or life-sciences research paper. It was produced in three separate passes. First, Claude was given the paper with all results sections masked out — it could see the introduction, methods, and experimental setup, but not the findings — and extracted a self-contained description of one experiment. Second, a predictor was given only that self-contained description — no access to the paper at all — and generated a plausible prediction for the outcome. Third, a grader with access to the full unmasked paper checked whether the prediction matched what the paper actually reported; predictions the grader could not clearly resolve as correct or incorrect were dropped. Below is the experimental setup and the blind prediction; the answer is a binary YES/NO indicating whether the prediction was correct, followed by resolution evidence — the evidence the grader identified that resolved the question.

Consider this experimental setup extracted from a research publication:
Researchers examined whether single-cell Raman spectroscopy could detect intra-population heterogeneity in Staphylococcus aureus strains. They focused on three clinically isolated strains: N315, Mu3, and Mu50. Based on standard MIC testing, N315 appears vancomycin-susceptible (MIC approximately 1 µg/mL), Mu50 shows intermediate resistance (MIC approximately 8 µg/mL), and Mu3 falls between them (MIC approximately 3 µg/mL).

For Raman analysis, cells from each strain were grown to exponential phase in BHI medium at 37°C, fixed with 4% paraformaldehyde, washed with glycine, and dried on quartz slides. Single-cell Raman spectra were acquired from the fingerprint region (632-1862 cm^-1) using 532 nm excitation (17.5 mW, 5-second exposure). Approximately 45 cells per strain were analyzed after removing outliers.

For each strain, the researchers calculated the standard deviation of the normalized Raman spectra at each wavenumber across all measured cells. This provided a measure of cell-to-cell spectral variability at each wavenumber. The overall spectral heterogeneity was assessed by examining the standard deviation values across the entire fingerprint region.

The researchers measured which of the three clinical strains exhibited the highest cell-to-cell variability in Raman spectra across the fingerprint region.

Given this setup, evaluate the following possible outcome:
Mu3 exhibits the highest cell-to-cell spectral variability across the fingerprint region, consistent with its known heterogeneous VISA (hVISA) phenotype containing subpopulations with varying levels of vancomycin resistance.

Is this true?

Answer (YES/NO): YES